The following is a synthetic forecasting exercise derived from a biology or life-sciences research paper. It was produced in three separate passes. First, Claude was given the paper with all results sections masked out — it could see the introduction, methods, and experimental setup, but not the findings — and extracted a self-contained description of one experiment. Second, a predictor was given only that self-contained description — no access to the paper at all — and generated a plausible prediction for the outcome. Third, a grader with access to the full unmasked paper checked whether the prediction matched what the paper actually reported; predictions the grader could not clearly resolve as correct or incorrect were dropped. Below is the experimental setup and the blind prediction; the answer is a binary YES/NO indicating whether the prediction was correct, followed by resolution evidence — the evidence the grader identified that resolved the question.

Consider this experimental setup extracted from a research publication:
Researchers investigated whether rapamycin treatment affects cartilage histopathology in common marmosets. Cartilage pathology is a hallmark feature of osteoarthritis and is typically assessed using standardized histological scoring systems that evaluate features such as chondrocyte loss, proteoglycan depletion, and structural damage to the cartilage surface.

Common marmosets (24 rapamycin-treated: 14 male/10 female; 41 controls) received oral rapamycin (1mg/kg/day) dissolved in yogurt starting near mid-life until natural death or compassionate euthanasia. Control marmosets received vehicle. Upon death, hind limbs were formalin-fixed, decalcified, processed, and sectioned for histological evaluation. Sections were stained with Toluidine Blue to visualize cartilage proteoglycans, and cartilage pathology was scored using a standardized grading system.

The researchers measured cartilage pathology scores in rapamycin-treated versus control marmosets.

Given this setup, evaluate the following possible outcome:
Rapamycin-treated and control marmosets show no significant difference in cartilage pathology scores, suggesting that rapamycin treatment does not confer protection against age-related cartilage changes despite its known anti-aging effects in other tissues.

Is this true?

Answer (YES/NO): YES